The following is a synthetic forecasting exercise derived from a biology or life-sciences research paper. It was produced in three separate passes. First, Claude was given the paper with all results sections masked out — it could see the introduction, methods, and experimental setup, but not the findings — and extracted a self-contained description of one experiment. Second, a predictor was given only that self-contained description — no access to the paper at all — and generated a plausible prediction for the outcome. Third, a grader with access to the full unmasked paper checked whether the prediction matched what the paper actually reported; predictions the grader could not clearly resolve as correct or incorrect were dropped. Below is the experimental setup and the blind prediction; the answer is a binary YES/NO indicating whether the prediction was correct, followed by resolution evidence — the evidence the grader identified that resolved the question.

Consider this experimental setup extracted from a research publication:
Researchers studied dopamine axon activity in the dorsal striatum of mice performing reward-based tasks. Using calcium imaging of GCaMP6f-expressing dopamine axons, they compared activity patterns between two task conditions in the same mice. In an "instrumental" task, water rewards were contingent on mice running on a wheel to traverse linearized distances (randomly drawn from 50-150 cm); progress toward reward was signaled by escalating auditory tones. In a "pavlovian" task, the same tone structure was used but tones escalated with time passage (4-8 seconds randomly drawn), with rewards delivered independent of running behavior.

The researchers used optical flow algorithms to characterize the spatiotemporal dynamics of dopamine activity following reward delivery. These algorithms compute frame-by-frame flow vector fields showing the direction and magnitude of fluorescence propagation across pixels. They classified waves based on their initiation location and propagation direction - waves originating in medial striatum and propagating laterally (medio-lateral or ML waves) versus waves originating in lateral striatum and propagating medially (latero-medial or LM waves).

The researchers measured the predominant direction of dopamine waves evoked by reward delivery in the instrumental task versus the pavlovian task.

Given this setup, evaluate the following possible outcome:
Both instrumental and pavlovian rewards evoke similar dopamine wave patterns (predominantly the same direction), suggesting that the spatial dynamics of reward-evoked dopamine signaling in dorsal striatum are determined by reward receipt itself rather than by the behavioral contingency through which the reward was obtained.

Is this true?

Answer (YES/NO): NO